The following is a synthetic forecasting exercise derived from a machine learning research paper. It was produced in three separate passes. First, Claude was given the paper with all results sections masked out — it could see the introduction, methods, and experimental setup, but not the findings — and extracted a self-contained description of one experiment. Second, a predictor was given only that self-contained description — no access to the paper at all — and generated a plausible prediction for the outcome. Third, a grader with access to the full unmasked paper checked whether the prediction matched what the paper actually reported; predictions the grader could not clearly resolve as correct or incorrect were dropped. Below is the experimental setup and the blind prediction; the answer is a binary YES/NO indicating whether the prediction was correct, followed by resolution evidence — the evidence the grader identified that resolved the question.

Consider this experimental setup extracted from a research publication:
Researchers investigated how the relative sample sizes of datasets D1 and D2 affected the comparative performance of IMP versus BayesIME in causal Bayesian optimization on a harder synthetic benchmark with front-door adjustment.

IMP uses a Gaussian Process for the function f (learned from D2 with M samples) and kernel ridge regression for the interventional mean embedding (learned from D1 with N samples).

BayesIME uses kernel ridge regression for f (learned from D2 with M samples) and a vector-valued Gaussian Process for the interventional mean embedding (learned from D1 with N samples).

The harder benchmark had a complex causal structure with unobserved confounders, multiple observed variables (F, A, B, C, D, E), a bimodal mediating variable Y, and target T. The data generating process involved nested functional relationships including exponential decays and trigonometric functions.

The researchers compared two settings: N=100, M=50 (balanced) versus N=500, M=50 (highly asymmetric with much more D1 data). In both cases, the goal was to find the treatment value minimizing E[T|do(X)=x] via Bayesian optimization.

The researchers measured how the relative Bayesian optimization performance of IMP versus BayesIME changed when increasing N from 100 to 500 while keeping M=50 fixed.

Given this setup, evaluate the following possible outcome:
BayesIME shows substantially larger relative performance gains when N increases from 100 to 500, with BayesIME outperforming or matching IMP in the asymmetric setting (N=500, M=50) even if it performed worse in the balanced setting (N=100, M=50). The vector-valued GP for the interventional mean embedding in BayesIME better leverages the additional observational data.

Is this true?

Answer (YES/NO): NO